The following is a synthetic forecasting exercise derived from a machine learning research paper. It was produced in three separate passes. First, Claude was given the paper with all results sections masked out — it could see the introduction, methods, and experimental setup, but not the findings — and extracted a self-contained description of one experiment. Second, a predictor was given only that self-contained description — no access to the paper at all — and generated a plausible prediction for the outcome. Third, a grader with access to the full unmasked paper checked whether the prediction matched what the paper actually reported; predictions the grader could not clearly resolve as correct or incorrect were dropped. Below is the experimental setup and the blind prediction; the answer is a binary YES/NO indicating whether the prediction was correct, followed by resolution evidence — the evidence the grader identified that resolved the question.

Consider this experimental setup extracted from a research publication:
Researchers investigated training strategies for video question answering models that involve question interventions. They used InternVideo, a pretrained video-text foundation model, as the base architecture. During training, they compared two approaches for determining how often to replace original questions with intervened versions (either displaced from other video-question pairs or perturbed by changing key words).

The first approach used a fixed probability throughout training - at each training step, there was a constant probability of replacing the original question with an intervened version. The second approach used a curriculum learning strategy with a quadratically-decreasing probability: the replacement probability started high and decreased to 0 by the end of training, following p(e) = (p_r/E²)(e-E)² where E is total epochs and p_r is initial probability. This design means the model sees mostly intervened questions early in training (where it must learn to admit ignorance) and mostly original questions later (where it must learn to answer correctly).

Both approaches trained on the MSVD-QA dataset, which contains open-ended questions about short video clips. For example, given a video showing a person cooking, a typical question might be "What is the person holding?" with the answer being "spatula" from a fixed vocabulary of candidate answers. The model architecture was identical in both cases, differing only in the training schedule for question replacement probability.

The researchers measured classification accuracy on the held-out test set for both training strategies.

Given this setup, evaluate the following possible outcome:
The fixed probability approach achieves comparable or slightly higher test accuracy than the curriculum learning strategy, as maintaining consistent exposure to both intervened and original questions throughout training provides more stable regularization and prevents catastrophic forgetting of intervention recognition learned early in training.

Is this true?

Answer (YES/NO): NO